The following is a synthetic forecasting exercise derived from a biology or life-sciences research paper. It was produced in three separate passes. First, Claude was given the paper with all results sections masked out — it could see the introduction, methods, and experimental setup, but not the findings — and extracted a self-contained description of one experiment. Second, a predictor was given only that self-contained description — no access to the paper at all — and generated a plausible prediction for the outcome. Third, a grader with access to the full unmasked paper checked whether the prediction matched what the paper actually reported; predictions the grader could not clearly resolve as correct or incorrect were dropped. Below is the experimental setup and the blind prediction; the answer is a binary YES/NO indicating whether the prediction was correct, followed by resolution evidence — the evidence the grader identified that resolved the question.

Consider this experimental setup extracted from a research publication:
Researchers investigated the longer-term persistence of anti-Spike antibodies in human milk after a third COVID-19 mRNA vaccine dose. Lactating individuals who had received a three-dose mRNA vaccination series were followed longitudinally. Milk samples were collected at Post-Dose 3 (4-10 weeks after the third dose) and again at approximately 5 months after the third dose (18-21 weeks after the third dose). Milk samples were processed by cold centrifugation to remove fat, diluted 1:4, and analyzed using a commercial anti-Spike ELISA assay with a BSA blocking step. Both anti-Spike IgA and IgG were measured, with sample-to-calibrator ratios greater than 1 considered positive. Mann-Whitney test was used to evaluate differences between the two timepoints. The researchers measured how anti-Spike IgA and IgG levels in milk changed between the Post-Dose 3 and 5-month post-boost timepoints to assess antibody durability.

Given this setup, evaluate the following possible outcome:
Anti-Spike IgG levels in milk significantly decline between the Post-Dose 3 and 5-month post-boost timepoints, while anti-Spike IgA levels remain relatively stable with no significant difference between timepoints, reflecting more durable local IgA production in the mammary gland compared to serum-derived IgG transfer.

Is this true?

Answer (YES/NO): NO